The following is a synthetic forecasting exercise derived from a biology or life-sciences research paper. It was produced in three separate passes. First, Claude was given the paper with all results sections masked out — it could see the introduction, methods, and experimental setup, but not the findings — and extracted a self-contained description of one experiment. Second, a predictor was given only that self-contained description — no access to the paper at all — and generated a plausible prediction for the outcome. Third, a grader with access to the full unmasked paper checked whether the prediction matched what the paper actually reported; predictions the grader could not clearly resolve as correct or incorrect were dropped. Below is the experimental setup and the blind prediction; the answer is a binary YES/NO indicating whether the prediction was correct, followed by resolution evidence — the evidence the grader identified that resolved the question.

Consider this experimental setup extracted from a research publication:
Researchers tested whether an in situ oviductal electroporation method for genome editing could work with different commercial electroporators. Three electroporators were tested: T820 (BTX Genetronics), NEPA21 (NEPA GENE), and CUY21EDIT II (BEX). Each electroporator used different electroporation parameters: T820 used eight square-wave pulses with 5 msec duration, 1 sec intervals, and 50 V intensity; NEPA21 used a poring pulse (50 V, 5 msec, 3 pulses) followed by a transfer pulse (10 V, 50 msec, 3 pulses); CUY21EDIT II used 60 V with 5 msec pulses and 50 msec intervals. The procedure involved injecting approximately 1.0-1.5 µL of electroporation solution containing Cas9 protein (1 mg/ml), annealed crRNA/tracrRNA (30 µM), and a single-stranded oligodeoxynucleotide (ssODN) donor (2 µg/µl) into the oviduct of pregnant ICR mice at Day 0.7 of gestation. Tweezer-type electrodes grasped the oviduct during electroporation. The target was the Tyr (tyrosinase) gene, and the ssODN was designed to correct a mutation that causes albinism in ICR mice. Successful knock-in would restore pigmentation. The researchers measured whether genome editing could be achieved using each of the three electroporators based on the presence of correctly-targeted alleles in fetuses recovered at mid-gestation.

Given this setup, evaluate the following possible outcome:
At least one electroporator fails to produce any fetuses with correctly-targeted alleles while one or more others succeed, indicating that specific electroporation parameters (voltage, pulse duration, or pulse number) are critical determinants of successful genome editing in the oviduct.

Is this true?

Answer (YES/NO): NO